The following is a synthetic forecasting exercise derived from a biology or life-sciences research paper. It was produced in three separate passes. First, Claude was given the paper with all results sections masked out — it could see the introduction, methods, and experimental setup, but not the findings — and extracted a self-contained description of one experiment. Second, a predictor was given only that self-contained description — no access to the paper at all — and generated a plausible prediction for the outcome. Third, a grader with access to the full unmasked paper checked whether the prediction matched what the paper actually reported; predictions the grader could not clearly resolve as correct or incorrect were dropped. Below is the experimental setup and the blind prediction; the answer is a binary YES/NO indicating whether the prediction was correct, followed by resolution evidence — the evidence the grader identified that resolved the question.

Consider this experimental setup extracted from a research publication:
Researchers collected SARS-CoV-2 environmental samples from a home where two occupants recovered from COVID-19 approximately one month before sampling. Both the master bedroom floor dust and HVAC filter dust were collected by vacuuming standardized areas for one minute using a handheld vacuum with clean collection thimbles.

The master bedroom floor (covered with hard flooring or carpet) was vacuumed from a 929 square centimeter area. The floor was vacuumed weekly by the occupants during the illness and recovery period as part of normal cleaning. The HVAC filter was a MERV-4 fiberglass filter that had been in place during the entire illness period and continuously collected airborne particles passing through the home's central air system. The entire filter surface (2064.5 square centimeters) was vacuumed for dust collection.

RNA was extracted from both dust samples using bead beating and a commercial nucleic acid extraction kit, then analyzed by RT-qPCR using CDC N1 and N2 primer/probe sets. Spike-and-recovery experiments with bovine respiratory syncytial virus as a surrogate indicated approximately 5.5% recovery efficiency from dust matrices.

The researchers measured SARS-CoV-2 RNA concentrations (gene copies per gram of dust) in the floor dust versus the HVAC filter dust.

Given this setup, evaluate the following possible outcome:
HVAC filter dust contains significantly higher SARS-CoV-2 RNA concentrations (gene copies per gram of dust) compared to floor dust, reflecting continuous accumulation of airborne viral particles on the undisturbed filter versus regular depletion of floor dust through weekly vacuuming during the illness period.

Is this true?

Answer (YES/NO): NO